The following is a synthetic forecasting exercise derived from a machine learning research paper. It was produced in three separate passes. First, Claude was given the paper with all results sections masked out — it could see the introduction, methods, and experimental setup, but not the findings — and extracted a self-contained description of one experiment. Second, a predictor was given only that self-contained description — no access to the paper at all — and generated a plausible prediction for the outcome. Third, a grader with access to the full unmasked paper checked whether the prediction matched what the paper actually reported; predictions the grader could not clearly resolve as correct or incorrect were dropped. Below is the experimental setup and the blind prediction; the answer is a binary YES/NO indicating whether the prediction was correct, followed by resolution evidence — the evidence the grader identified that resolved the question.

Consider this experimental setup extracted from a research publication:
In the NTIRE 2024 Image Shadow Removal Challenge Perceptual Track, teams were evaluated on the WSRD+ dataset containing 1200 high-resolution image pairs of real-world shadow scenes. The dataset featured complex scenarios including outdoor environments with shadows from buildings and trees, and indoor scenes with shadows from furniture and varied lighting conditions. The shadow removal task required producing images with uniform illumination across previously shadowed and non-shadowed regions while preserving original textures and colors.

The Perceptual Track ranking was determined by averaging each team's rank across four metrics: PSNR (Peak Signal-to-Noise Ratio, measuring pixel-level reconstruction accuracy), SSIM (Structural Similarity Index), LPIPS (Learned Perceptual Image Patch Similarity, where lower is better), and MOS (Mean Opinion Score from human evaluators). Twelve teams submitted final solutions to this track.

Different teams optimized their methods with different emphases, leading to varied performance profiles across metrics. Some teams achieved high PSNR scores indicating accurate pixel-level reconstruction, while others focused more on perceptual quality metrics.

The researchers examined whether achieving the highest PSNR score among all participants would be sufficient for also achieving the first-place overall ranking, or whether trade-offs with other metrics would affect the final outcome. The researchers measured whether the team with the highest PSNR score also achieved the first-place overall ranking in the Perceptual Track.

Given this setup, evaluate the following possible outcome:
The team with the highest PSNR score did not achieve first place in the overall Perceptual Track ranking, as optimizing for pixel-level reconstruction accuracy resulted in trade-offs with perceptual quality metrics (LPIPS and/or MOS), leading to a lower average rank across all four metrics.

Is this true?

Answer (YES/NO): YES